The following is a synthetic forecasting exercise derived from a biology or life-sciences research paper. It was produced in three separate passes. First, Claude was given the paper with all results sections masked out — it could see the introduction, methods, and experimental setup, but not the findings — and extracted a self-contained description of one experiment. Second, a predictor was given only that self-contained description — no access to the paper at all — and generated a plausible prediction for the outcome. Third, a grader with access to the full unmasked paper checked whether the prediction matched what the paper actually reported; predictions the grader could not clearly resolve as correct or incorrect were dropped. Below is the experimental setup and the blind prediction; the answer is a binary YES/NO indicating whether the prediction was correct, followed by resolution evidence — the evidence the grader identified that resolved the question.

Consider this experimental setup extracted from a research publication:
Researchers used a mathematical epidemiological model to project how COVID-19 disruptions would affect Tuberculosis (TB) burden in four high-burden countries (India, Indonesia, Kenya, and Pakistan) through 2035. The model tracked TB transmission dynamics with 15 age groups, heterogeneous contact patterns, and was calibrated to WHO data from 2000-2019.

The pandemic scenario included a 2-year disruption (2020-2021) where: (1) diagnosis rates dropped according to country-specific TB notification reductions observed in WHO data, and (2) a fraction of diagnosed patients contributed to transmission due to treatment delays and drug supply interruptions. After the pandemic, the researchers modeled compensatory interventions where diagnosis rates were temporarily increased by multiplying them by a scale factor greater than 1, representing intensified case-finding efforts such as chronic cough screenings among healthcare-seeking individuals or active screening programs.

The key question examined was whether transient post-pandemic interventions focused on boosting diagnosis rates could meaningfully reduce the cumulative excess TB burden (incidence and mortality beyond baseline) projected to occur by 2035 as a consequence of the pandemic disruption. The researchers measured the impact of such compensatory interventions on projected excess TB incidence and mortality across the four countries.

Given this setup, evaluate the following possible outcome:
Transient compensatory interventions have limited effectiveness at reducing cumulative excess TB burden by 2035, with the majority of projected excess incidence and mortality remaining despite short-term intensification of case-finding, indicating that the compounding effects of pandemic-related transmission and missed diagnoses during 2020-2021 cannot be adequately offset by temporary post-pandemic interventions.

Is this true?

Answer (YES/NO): NO